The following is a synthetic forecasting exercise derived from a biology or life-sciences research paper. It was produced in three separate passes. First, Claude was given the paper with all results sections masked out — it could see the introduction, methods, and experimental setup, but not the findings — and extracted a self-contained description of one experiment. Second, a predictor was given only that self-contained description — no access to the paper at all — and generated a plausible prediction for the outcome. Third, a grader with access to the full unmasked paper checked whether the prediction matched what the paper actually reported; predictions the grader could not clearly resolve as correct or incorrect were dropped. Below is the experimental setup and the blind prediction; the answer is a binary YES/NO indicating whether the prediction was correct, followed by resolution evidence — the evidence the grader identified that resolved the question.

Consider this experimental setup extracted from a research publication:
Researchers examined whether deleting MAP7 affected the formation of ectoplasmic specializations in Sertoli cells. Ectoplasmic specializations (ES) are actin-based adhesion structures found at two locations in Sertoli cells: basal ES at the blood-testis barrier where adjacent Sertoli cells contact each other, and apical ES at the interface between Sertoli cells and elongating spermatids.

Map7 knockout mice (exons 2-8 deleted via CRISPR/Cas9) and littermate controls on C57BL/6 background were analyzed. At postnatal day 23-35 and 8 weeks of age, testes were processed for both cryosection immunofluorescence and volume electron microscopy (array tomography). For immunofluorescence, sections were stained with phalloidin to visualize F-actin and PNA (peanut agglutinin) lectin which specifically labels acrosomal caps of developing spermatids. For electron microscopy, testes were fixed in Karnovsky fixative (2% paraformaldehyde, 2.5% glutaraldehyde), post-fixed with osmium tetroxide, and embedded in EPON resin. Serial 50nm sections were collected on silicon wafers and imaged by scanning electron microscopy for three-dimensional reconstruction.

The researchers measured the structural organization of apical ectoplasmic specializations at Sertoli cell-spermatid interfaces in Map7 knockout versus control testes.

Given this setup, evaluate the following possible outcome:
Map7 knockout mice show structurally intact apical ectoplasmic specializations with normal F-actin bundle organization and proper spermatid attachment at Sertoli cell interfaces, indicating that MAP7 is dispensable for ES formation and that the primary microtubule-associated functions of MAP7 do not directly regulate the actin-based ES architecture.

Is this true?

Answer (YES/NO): NO